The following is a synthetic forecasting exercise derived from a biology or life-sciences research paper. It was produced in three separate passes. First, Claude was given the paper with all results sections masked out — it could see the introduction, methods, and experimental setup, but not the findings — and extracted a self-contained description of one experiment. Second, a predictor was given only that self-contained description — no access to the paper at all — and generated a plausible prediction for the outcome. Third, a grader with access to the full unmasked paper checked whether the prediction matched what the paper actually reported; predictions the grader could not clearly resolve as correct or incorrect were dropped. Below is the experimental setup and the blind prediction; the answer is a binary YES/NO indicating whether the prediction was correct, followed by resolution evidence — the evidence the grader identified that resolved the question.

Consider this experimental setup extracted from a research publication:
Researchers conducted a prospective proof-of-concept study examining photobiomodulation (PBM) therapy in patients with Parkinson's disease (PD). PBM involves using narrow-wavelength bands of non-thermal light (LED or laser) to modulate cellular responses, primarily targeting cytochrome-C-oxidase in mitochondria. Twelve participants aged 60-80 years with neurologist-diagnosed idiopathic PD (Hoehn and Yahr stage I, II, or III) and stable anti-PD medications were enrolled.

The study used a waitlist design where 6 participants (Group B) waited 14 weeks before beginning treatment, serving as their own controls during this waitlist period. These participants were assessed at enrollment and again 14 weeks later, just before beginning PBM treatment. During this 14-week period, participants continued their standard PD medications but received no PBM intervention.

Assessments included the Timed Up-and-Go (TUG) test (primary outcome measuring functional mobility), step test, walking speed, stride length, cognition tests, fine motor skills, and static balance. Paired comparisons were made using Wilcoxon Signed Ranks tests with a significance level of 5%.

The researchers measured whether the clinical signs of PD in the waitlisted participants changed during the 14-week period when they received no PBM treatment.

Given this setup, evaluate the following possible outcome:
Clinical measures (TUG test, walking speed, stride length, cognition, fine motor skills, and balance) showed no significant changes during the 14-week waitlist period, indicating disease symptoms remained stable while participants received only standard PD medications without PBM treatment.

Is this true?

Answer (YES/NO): NO